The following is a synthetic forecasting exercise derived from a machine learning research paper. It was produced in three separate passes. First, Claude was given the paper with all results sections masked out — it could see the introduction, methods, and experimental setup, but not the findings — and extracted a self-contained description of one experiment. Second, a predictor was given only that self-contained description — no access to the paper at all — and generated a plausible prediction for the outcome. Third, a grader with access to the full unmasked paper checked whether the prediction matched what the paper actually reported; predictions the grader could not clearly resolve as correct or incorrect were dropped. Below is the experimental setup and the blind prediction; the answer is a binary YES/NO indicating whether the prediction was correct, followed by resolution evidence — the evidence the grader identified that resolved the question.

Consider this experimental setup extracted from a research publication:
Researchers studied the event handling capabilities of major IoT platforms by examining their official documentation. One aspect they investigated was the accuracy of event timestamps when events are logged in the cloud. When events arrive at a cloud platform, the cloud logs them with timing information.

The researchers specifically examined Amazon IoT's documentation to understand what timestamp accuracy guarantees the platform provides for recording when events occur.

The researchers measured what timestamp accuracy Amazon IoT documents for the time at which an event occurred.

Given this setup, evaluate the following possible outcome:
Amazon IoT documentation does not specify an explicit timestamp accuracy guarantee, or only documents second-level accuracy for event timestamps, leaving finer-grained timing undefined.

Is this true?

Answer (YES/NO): NO